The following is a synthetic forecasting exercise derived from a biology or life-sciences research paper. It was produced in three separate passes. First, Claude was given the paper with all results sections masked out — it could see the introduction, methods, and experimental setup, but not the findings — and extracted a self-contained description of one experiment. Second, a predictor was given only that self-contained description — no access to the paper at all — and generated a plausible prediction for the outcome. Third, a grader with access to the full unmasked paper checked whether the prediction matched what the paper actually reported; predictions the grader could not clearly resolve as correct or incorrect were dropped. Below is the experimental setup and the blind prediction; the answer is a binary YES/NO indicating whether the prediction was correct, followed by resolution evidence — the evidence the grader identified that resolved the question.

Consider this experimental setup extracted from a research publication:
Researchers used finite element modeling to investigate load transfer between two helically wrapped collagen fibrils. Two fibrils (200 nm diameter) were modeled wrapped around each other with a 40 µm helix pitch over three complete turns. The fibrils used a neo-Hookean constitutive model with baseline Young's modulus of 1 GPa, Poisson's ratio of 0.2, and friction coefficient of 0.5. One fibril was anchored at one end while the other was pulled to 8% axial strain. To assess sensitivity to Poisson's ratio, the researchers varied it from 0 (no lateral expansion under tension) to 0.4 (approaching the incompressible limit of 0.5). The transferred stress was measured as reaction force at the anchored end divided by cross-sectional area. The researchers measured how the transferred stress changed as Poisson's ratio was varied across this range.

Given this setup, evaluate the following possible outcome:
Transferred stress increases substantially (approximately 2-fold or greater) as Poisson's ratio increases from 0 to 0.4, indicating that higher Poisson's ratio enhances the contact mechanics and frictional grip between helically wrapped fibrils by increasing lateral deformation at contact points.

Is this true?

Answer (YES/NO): NO